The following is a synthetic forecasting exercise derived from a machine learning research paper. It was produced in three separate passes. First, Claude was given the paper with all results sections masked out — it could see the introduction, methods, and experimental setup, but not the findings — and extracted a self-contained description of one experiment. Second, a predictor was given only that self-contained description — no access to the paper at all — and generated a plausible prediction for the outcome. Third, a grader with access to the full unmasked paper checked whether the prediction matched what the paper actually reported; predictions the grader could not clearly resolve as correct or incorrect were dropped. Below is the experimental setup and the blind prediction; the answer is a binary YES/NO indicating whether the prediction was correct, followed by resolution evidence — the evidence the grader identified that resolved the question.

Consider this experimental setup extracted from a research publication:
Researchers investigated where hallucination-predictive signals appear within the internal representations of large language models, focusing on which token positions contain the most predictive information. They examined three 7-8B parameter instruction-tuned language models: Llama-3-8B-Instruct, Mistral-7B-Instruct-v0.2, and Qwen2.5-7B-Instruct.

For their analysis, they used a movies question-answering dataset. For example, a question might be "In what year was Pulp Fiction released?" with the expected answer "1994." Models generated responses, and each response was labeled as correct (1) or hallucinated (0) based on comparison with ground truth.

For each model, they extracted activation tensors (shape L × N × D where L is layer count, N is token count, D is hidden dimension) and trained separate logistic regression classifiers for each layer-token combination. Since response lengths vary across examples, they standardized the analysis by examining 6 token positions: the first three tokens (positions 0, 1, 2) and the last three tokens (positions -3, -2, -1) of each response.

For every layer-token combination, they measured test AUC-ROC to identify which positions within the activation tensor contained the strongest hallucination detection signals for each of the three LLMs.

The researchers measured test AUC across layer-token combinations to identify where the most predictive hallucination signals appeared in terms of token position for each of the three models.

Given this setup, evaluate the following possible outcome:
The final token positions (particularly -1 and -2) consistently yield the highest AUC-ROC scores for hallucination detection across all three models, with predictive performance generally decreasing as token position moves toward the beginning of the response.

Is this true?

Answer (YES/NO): NO